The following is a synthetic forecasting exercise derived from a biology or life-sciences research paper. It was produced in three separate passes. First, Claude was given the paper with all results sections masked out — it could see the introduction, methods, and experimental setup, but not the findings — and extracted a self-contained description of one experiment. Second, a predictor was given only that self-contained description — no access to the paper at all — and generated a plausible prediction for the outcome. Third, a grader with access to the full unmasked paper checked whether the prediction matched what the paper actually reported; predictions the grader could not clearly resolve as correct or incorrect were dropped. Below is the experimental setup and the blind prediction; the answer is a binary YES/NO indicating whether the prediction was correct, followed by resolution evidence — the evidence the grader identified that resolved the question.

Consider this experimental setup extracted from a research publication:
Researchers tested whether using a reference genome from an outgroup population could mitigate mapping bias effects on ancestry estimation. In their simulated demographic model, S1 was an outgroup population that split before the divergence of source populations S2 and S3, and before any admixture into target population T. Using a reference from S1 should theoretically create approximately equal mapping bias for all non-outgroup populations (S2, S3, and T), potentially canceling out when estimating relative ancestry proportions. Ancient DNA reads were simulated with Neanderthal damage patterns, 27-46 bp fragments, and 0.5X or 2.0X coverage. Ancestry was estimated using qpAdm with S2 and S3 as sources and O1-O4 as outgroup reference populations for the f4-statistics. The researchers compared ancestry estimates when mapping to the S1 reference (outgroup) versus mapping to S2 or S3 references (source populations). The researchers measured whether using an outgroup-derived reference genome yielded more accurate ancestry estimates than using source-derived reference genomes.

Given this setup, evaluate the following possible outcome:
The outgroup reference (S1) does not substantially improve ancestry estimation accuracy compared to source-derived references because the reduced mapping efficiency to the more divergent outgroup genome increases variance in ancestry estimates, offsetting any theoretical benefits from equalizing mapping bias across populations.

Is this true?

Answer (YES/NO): NO